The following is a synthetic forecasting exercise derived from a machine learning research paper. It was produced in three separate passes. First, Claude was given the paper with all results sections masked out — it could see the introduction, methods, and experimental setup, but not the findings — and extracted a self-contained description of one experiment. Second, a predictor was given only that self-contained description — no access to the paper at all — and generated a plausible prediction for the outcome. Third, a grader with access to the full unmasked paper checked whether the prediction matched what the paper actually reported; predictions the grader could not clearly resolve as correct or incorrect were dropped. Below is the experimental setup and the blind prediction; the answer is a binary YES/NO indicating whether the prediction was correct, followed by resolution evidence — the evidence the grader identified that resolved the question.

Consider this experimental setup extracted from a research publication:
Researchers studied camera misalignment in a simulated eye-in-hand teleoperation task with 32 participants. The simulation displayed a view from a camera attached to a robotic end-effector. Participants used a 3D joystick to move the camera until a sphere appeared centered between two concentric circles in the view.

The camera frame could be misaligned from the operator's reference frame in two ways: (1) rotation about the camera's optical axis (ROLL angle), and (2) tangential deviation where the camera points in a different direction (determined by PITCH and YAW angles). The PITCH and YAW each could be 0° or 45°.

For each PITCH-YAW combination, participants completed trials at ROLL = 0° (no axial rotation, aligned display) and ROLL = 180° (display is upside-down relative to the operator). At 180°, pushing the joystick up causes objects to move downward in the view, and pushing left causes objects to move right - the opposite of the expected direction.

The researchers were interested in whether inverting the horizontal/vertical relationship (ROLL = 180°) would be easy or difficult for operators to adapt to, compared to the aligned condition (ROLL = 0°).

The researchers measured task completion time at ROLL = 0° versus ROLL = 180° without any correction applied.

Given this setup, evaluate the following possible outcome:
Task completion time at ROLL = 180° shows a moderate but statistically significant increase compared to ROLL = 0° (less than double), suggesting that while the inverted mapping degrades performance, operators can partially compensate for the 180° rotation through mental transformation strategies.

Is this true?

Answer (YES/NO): NO